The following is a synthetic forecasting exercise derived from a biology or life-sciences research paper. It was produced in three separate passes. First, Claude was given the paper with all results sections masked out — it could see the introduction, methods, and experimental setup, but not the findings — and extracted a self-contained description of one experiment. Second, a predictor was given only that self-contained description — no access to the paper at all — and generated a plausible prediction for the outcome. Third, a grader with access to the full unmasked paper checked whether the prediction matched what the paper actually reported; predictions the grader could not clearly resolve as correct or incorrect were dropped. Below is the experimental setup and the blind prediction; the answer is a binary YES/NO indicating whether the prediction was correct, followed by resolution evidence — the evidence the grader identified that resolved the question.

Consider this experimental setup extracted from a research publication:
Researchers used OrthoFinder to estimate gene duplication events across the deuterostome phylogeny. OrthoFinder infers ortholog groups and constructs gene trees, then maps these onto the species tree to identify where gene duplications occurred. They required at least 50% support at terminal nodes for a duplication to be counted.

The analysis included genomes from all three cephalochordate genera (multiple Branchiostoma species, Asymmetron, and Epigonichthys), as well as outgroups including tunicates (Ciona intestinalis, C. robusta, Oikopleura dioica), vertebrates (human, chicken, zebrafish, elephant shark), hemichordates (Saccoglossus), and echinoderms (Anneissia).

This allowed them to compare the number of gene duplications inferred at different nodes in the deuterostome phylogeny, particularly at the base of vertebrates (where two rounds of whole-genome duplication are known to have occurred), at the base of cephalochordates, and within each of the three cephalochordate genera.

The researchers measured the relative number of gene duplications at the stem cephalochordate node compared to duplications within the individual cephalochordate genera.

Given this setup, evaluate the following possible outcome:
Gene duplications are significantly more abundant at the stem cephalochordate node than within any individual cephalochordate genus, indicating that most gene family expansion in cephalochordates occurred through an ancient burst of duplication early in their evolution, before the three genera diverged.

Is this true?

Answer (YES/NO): YES